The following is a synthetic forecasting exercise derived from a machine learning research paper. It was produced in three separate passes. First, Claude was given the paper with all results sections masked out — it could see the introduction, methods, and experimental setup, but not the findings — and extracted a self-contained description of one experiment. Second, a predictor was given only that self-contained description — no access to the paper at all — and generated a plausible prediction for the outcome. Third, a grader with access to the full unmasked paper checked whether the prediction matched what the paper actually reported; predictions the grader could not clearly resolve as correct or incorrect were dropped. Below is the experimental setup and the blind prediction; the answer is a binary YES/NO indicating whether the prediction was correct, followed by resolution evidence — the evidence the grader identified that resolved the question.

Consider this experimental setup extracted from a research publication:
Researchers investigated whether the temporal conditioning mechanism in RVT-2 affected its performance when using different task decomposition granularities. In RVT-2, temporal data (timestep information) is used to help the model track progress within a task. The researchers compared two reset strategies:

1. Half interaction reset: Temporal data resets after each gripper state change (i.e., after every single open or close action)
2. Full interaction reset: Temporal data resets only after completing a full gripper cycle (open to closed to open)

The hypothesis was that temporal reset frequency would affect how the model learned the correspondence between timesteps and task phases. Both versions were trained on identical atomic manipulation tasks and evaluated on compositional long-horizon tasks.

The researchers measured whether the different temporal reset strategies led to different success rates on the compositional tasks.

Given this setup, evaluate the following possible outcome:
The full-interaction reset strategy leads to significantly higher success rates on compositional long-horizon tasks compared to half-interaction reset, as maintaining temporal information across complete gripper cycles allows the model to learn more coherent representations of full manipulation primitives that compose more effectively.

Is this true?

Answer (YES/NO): NO